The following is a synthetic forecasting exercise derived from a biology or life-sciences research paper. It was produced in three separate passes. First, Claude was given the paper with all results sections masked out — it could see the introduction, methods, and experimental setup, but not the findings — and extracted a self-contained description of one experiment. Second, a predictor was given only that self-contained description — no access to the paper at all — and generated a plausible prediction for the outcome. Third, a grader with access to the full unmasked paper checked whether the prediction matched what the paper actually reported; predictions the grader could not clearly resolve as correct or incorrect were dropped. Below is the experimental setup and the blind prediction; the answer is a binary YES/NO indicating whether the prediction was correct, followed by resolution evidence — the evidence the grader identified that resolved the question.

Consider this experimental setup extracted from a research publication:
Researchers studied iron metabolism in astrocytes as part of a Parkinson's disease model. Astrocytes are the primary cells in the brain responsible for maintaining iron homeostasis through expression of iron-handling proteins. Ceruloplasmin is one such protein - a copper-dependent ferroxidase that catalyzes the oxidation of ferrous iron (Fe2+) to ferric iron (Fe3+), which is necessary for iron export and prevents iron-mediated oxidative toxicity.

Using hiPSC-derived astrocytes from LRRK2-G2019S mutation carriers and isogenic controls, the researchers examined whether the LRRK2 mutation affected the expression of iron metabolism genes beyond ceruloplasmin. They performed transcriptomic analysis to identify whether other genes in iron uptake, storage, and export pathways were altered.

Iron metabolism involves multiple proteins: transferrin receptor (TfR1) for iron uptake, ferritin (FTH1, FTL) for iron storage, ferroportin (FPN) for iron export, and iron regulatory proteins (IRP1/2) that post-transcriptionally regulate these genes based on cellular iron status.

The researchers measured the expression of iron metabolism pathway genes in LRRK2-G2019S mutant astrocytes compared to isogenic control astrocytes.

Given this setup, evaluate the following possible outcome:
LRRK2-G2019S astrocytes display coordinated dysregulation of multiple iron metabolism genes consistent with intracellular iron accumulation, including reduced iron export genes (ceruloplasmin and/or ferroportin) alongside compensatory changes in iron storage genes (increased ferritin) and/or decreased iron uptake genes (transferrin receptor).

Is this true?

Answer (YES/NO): NO